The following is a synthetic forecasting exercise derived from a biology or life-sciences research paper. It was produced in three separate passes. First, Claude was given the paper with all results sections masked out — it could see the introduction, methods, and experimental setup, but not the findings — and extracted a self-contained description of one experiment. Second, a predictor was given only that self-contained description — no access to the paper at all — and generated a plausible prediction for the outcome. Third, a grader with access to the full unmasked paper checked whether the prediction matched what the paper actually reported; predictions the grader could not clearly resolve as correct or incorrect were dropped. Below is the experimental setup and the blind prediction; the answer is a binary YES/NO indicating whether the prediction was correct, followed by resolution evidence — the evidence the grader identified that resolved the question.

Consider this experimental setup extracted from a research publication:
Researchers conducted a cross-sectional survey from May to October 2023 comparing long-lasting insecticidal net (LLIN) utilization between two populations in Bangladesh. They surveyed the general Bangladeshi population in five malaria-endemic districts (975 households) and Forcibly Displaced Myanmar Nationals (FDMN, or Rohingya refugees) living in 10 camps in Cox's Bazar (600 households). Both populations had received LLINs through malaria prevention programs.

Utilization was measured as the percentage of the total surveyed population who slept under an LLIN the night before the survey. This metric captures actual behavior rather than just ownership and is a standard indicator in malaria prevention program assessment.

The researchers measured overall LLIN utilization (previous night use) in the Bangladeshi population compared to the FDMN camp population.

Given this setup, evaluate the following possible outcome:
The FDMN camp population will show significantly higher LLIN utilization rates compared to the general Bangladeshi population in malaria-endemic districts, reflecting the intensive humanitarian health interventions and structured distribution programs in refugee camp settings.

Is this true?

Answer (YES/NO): NO